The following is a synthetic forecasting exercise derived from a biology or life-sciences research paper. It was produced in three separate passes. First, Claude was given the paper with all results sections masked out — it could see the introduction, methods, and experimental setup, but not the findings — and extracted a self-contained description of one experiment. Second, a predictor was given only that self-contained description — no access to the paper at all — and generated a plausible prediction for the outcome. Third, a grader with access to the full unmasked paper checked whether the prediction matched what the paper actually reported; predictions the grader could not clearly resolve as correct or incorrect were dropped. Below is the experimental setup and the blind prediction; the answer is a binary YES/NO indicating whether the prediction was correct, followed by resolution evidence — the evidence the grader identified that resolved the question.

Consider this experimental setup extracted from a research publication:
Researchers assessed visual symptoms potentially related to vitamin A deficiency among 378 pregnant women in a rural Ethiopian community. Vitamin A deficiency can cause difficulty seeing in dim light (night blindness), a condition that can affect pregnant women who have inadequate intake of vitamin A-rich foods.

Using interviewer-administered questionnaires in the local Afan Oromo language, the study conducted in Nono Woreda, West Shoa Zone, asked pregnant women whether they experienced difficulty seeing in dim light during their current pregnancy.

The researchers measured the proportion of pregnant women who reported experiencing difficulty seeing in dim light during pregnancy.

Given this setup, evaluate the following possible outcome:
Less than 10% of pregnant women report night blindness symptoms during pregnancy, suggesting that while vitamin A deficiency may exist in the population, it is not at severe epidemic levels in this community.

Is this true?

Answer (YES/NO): NO